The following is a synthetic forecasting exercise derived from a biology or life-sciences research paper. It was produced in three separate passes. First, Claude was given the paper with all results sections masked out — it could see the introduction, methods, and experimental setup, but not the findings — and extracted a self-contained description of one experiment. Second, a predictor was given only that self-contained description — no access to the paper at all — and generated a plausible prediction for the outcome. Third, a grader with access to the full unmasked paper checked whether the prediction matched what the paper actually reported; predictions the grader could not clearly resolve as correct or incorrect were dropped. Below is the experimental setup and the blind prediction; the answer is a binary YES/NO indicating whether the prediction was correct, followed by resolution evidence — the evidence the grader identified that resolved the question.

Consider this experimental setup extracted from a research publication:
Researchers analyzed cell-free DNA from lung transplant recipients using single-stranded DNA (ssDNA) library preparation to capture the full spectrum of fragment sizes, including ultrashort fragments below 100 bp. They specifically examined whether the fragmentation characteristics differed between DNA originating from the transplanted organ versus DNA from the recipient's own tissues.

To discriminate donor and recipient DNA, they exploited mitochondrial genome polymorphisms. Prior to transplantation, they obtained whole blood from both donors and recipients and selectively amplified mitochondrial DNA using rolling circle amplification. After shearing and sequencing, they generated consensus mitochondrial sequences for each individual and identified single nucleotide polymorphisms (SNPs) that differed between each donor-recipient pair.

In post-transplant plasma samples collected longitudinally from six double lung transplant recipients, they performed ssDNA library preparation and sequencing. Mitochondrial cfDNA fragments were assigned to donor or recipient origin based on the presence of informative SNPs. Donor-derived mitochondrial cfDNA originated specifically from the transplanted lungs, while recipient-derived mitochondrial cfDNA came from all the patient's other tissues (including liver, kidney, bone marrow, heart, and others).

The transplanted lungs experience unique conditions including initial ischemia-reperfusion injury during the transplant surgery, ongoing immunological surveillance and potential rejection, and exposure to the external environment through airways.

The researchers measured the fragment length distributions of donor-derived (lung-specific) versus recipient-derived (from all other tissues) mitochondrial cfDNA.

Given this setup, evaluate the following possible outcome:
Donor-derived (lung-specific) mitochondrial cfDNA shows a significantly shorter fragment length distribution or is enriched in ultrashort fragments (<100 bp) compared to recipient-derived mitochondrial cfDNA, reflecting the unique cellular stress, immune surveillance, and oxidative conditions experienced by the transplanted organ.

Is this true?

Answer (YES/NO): NO